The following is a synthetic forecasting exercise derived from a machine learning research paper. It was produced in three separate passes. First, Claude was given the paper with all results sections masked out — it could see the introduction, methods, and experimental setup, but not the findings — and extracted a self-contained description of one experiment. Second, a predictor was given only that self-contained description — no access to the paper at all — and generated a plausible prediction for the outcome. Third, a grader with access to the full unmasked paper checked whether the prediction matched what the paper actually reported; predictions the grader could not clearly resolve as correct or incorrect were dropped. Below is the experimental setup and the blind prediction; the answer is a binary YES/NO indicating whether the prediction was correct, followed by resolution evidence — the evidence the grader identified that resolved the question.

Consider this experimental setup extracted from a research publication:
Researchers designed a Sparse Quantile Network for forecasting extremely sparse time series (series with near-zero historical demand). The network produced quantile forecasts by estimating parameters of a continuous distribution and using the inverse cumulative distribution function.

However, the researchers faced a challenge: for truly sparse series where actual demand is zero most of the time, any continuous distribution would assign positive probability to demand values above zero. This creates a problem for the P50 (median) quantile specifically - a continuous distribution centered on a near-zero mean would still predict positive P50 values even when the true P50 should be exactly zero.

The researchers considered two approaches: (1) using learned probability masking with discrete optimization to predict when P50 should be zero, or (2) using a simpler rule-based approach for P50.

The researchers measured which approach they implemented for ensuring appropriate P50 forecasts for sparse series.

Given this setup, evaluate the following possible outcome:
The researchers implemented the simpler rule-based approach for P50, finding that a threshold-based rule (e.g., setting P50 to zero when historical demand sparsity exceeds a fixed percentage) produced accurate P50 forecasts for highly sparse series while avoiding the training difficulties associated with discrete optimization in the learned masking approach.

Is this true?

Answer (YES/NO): YES